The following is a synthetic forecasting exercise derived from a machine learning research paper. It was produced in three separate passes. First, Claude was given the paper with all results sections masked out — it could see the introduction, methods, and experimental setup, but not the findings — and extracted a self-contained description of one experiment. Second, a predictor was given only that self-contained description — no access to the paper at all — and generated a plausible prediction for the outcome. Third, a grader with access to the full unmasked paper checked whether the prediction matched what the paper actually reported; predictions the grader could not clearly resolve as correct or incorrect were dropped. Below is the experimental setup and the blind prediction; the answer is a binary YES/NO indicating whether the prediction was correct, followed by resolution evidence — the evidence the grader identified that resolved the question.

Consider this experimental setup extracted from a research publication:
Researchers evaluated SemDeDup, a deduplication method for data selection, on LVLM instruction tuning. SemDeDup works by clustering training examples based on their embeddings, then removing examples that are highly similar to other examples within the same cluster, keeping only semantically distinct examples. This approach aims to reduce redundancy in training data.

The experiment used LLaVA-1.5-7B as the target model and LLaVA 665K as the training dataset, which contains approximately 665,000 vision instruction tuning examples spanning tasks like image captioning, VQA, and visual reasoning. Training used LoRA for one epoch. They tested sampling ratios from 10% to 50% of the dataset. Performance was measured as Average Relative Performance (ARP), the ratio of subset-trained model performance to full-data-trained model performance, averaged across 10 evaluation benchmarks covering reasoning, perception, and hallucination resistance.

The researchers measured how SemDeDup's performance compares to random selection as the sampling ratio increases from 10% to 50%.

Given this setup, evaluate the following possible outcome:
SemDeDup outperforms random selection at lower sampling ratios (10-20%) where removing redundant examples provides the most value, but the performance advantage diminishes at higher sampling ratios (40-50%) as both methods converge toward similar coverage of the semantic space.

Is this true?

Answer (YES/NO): NO